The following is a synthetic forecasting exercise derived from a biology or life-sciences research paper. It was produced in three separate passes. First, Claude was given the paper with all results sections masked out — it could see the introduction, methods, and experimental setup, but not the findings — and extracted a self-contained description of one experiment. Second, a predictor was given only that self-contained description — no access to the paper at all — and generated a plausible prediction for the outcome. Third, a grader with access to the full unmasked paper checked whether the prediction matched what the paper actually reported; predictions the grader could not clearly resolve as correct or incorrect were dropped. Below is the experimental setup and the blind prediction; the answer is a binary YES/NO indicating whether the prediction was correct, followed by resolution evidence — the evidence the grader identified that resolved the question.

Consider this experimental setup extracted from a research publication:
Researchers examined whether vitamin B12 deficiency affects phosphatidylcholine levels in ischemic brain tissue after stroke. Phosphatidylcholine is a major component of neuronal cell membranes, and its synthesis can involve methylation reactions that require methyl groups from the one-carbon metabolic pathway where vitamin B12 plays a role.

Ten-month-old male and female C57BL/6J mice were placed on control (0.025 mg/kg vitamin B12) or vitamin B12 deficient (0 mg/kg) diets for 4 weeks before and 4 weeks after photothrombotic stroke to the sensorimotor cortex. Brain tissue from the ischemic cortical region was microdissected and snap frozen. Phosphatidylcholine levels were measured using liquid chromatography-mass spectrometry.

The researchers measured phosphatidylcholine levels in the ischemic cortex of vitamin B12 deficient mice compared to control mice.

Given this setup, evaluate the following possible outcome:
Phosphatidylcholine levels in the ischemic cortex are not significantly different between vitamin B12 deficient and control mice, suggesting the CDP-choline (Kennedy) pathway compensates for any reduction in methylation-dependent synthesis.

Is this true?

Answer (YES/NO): YES